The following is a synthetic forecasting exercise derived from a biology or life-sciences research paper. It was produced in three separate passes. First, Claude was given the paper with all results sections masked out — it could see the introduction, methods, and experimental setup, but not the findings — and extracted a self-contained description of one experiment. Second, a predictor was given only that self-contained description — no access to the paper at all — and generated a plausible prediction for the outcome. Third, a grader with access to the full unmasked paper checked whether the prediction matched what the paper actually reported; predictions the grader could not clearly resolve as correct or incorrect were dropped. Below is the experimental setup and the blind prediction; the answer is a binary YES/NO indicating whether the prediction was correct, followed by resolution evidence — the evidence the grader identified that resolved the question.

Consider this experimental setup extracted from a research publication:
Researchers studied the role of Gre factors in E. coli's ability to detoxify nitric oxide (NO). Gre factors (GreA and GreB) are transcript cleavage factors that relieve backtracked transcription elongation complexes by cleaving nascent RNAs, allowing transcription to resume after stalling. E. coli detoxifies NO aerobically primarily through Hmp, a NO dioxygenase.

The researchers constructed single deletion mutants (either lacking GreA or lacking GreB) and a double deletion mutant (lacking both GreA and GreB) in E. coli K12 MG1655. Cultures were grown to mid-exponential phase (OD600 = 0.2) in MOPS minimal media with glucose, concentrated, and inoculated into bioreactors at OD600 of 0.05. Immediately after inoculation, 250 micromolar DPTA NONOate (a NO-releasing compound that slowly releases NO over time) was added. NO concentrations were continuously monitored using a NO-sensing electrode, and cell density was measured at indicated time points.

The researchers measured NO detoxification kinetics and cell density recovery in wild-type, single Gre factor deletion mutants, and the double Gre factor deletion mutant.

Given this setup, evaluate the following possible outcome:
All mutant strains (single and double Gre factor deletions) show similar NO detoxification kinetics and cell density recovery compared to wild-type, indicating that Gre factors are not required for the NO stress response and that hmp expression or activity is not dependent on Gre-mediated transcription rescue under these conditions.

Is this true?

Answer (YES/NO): NO